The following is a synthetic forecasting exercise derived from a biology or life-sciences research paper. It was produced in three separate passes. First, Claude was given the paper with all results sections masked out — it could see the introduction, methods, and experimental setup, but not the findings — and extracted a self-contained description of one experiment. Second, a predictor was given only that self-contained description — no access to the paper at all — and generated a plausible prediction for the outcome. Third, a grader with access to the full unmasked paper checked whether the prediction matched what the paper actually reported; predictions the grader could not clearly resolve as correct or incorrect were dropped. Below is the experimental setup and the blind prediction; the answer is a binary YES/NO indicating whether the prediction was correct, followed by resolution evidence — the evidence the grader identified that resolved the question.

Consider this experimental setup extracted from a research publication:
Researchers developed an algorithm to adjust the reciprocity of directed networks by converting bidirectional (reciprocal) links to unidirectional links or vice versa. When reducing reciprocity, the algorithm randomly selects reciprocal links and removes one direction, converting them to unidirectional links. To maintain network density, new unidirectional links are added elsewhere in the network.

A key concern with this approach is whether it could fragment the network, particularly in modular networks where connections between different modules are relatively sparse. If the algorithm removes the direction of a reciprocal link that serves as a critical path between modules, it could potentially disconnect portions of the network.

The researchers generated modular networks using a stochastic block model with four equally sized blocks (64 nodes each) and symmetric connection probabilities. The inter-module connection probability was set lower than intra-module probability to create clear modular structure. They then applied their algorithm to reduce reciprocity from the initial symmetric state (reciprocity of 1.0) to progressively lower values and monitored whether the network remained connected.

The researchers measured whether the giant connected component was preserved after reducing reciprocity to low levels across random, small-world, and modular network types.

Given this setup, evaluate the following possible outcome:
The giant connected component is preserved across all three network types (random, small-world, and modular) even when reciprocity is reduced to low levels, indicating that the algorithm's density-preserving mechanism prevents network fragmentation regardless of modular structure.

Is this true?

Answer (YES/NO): YES